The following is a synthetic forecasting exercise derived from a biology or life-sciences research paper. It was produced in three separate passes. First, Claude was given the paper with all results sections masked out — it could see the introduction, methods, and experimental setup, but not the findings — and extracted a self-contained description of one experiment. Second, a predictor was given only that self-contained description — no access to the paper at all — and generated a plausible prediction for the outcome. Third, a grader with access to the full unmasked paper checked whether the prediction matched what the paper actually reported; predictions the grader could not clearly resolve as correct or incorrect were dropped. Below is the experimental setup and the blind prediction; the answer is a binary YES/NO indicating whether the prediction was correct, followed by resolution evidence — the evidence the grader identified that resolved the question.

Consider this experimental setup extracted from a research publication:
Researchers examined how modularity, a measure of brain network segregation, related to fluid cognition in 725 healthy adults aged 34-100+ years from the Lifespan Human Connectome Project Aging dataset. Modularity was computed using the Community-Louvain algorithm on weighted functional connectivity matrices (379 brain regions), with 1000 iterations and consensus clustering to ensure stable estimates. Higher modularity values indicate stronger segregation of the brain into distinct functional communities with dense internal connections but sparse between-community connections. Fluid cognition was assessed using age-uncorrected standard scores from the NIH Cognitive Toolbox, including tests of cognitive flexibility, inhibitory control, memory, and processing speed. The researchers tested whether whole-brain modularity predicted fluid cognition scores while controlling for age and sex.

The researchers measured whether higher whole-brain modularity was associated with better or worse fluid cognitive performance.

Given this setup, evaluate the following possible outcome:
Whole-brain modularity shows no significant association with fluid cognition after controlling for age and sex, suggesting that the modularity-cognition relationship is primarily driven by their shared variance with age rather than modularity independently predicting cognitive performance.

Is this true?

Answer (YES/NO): YES